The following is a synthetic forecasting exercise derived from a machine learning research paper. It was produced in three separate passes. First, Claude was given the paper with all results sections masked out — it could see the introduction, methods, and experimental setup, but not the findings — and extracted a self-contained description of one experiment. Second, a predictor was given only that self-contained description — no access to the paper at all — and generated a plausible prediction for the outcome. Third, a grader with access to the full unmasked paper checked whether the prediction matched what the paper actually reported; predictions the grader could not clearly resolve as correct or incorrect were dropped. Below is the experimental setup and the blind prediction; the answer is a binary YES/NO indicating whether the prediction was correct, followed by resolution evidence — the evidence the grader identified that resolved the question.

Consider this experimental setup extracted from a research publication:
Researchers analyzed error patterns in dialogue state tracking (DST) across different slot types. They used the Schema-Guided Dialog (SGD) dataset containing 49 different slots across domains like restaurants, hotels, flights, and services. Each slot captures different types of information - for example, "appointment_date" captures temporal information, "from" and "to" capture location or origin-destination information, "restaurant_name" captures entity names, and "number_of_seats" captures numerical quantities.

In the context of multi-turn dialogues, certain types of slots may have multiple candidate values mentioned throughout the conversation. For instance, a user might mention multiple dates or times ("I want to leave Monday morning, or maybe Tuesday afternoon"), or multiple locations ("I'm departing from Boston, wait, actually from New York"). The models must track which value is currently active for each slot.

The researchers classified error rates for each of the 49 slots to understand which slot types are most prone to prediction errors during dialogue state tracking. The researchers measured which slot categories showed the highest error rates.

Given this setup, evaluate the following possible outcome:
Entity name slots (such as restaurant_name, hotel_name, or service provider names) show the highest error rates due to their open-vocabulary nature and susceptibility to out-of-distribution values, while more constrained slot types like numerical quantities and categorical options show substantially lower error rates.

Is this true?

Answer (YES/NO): NO